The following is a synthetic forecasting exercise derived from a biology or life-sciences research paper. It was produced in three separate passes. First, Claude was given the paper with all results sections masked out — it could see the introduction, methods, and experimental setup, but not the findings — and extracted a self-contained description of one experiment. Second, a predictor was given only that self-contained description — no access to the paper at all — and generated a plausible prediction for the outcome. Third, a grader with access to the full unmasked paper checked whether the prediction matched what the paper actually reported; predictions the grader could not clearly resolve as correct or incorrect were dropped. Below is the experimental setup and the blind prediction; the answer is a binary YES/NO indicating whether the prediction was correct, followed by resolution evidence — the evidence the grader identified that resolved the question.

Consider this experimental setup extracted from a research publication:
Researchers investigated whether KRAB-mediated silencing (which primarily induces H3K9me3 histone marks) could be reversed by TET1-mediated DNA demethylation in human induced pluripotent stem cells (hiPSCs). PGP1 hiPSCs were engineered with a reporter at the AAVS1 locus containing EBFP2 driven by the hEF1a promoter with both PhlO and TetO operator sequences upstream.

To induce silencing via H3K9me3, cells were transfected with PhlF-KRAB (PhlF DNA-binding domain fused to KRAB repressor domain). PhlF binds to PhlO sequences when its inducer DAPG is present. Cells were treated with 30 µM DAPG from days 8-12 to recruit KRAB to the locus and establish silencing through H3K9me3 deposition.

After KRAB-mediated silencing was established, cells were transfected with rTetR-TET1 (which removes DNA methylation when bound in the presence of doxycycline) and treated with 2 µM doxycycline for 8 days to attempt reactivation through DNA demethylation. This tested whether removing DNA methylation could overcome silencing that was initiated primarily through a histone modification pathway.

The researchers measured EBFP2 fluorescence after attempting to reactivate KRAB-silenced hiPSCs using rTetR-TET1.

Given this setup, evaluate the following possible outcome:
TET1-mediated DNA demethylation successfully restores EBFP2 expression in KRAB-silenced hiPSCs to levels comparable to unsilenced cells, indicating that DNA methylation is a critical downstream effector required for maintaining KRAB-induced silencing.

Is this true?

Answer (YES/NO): YES